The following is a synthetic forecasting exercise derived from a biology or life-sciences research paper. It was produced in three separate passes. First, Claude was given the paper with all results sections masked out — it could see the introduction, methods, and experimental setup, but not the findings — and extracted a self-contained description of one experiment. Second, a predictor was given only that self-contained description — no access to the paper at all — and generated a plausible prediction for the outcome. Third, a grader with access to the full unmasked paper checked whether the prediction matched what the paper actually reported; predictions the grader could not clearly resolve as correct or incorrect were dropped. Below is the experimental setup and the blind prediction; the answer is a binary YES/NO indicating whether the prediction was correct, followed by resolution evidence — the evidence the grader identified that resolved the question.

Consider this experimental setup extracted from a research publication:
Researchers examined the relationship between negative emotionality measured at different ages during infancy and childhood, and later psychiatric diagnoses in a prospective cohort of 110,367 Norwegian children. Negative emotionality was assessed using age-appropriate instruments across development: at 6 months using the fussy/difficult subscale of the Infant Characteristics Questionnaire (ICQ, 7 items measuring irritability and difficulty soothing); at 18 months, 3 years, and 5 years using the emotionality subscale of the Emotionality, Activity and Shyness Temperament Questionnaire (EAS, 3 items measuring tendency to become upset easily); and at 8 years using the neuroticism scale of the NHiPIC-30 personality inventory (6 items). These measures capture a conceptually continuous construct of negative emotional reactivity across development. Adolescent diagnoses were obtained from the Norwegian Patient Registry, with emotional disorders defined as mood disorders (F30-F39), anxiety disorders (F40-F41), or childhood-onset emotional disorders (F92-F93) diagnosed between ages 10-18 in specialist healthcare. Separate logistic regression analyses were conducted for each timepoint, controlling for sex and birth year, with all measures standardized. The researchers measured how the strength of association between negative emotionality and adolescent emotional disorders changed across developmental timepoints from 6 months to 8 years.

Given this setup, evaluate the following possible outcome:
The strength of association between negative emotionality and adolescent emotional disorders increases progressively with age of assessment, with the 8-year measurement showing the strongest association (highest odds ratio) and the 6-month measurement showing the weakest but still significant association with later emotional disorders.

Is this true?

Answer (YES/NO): YES